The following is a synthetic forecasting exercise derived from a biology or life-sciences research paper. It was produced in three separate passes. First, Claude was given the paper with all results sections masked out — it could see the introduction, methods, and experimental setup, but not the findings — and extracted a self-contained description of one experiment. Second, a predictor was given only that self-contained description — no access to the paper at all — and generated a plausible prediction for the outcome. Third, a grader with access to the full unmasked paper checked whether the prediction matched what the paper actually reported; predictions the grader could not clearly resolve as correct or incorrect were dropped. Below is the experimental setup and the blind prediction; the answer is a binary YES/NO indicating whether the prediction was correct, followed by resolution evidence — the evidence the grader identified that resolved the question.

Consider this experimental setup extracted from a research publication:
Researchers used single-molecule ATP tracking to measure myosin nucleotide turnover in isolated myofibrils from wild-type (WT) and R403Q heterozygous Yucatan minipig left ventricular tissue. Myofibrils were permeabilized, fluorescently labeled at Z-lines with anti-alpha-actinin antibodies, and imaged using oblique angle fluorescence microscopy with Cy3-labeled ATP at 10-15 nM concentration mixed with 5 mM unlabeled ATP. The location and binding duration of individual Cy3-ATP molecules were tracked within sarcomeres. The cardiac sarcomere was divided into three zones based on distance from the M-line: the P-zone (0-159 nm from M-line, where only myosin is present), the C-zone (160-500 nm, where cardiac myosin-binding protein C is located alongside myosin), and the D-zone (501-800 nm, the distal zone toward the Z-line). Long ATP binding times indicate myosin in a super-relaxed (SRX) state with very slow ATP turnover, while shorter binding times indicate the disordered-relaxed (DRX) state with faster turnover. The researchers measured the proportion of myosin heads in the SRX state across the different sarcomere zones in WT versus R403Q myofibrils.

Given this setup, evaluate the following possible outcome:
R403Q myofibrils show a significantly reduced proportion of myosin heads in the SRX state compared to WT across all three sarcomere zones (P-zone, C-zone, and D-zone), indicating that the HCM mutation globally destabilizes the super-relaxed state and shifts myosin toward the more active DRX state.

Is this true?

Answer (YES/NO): NO